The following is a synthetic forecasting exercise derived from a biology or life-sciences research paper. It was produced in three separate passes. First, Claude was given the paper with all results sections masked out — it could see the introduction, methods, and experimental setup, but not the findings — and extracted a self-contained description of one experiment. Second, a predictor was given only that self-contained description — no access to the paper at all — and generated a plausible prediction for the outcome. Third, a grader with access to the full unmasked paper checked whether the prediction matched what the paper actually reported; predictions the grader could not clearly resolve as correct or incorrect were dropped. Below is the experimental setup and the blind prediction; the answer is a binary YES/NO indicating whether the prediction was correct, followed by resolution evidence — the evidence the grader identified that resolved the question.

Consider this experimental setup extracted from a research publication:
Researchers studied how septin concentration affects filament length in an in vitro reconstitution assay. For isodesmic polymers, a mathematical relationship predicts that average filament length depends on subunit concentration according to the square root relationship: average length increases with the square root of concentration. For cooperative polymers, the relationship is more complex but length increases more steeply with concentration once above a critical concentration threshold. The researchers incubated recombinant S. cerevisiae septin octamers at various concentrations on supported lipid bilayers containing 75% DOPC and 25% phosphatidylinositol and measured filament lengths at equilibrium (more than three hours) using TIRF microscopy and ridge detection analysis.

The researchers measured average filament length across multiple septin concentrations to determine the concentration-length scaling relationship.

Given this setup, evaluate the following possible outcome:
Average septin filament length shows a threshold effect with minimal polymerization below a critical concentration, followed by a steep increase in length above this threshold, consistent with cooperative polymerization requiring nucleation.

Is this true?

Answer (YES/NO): NO